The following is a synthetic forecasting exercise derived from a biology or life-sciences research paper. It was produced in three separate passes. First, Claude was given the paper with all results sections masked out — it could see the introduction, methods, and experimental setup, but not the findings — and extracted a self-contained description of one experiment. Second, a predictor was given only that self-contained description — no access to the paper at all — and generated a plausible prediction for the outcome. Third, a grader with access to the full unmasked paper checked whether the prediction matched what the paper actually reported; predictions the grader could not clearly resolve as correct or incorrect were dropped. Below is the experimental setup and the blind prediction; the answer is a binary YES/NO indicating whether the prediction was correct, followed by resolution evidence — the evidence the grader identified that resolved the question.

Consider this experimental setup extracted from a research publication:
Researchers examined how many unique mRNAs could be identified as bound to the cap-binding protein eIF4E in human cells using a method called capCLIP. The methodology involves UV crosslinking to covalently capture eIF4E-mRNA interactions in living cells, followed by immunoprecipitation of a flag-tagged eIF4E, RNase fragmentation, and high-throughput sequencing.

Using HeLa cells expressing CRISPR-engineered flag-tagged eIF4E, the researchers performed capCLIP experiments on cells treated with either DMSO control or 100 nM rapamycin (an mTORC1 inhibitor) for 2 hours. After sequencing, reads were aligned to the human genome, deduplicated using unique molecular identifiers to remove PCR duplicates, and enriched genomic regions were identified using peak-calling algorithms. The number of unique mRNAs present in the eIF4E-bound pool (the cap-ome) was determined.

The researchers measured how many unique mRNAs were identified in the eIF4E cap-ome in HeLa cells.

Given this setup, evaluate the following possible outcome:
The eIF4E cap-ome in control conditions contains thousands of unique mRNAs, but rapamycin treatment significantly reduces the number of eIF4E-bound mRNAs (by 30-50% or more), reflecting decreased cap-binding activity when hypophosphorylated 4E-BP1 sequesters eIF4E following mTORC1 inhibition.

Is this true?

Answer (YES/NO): NO